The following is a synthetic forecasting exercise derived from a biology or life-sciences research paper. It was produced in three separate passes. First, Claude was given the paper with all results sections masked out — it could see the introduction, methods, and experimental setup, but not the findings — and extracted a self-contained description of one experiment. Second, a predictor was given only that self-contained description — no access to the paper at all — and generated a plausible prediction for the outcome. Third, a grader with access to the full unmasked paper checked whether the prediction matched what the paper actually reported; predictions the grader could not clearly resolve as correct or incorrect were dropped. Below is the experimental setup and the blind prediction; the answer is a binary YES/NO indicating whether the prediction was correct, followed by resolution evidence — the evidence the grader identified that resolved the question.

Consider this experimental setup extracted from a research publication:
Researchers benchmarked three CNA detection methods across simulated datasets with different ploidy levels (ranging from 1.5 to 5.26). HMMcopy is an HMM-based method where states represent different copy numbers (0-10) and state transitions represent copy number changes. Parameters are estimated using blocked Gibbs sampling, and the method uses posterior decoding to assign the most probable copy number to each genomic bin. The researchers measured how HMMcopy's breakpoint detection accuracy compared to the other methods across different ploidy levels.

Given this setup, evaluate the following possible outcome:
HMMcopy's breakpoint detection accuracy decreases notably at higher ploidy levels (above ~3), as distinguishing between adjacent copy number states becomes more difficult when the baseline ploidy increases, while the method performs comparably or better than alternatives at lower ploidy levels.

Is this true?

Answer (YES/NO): NO